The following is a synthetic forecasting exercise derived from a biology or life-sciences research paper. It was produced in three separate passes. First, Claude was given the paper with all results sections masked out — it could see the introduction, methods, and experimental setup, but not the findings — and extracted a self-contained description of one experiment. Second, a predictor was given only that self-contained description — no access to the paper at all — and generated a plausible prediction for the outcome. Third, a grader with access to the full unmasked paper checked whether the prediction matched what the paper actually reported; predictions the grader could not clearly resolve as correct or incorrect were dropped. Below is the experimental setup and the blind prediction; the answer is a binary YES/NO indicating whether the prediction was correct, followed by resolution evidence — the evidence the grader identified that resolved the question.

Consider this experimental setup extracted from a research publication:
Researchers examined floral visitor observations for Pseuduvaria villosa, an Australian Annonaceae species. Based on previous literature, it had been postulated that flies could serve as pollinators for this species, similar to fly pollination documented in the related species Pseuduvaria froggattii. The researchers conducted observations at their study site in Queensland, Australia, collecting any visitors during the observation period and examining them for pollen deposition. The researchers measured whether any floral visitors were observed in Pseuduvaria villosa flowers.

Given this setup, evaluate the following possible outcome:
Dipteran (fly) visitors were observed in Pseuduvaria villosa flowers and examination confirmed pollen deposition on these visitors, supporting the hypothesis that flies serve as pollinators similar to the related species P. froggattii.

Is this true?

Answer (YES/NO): NO